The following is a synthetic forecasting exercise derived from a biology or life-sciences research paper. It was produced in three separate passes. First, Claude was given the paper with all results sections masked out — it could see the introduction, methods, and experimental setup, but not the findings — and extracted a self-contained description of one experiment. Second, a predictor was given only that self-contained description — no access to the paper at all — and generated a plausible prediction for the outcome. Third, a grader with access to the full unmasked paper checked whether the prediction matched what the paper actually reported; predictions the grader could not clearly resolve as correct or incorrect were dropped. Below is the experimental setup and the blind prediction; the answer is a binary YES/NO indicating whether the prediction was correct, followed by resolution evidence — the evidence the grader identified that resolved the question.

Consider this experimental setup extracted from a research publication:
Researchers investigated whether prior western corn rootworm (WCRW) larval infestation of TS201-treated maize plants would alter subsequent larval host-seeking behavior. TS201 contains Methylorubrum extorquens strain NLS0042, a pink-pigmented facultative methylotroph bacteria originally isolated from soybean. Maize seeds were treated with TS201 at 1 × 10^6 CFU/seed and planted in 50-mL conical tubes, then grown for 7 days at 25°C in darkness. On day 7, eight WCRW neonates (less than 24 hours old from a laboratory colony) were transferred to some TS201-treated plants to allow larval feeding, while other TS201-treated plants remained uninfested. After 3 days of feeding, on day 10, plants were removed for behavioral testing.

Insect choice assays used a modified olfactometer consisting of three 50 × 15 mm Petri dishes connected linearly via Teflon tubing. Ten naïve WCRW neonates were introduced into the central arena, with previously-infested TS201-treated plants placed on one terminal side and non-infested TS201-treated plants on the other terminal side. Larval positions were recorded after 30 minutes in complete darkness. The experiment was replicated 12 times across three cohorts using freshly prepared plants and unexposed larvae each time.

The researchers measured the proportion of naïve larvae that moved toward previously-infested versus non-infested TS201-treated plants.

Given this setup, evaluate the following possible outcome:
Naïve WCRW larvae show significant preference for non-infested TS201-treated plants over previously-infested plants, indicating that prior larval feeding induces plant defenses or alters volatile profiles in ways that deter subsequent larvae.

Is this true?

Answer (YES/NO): YES